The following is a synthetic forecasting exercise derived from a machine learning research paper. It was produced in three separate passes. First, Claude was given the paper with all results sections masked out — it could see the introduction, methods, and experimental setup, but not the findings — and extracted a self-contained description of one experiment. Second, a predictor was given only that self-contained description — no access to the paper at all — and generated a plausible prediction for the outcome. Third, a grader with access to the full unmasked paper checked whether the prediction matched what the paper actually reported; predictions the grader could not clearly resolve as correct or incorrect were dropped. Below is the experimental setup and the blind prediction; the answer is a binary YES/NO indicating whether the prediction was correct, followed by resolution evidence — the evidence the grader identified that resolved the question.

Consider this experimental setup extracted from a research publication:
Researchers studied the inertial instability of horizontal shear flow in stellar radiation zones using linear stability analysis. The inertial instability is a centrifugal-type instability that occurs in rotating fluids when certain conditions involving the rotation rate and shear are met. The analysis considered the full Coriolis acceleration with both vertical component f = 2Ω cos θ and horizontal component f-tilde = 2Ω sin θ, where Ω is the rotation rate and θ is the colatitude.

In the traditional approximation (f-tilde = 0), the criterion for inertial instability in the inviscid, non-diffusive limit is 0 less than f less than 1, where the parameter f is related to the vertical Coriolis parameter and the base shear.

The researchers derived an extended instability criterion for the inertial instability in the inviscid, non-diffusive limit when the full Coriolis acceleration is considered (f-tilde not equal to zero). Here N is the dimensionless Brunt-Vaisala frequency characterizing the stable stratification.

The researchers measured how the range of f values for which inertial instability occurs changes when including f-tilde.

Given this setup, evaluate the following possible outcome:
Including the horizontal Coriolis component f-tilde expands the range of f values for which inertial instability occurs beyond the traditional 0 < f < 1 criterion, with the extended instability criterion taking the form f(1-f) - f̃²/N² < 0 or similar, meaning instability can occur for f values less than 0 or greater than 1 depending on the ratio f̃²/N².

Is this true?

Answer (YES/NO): NO